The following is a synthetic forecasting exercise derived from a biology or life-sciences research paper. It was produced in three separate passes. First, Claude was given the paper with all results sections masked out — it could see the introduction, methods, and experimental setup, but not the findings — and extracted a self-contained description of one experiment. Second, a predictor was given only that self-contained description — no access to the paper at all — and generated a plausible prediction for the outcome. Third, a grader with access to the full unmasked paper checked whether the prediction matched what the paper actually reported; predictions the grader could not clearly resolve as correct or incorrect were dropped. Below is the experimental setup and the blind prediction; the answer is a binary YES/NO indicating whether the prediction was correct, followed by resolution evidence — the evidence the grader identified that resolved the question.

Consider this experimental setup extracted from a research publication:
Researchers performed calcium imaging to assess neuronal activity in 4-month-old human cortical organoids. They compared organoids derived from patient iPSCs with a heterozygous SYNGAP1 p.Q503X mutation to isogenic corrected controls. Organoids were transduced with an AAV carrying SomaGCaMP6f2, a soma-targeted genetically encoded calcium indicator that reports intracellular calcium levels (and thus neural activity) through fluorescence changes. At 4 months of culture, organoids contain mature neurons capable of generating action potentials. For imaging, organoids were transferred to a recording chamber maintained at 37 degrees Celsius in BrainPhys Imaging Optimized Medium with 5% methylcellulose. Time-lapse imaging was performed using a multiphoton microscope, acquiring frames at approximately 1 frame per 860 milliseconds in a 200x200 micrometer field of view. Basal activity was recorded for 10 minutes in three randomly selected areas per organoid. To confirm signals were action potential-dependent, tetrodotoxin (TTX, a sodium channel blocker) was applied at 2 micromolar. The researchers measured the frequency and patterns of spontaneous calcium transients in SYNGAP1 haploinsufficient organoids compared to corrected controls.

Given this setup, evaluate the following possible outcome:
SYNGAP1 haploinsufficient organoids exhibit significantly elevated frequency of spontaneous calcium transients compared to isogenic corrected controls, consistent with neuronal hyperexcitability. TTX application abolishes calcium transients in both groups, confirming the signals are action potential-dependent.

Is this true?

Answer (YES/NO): YES